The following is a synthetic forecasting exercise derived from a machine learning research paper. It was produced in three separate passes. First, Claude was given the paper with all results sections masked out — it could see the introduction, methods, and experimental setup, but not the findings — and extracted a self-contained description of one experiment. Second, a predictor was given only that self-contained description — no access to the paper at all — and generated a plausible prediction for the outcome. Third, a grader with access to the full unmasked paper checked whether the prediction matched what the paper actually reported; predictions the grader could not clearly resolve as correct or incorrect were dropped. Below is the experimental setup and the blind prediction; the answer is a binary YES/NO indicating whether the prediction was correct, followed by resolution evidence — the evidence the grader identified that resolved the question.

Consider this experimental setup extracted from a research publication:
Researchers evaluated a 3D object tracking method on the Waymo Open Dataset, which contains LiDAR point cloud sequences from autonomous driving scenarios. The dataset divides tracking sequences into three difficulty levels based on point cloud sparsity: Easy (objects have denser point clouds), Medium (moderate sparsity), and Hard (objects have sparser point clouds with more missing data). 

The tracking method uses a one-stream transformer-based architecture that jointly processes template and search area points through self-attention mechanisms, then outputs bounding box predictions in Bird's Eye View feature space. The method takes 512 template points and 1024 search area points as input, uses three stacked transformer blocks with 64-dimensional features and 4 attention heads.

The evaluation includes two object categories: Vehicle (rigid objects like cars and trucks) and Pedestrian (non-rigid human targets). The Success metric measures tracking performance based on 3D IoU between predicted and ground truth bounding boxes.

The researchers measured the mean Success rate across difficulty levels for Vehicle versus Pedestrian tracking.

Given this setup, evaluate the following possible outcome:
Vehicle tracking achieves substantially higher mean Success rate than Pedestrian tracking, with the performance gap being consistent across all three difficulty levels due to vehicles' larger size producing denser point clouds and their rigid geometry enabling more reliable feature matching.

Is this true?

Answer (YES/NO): NO